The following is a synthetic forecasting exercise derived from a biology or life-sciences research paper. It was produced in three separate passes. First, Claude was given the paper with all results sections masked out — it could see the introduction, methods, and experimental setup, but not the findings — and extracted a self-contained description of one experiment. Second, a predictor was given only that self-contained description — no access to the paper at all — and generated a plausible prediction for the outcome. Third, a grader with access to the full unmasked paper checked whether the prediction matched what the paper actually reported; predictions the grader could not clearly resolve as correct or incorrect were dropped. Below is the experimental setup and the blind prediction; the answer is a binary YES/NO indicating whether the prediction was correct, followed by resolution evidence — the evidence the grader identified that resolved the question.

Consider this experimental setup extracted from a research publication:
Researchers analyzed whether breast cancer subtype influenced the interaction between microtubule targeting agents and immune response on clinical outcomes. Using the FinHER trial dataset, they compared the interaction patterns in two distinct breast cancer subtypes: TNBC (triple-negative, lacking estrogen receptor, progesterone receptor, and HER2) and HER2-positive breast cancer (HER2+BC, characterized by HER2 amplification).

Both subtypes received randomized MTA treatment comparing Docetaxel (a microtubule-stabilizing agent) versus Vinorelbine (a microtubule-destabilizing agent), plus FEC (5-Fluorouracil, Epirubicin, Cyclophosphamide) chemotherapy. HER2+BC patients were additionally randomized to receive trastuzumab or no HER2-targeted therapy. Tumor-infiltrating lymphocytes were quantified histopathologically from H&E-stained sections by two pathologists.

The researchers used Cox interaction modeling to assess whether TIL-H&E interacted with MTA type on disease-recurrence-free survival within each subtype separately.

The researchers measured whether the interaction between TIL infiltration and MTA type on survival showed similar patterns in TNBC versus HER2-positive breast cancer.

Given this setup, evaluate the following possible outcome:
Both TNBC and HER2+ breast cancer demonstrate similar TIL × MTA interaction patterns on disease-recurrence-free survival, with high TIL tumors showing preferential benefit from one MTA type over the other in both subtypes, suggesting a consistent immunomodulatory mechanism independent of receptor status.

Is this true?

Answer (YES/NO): NO